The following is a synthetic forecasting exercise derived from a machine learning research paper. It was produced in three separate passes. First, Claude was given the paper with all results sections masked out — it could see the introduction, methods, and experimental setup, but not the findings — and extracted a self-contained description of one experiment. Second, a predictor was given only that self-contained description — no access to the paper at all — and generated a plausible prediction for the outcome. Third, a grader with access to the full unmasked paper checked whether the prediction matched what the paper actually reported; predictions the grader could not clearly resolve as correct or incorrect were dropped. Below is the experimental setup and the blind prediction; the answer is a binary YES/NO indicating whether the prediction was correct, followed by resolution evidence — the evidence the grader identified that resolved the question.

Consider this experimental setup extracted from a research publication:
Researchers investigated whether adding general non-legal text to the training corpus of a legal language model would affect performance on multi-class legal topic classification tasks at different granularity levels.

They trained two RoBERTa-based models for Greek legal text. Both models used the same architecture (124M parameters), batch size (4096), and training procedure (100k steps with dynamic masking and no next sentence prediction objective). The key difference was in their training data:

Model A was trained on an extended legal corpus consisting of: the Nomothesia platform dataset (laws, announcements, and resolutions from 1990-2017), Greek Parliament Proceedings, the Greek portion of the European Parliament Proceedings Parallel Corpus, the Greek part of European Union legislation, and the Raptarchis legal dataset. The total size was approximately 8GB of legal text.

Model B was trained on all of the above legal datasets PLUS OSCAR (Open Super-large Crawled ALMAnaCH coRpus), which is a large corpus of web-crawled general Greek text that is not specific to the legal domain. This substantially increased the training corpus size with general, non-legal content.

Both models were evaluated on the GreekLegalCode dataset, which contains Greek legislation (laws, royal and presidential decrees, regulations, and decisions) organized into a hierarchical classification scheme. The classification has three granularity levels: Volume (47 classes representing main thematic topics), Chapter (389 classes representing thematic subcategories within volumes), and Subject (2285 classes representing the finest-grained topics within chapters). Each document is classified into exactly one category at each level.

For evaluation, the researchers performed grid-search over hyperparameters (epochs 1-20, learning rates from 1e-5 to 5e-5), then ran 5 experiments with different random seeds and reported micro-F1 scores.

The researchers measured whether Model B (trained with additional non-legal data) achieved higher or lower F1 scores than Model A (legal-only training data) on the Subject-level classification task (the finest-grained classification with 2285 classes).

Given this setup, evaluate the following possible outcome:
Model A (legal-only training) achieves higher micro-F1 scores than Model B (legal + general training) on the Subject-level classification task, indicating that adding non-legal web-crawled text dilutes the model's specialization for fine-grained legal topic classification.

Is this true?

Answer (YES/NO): YES